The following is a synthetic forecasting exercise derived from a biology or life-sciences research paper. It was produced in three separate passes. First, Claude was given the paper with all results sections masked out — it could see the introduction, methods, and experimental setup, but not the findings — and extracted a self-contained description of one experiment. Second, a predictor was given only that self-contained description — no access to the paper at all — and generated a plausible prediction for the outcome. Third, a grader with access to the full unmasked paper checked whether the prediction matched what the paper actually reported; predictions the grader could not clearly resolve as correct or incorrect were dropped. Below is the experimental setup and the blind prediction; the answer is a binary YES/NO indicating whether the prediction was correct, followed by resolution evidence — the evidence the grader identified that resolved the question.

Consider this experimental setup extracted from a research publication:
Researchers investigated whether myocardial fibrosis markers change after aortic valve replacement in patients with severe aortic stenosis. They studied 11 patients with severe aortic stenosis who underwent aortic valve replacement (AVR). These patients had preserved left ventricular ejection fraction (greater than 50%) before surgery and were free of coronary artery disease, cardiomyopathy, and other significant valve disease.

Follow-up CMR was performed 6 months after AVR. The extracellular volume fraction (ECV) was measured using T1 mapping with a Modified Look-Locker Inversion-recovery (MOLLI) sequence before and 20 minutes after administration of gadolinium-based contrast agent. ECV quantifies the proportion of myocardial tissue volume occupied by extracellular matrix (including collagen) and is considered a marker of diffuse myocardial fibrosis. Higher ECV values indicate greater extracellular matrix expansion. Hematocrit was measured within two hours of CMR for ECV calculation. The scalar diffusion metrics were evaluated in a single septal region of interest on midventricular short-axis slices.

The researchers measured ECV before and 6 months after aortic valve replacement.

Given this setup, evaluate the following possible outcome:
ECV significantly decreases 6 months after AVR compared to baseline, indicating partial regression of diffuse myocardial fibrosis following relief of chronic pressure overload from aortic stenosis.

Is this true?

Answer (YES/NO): NO